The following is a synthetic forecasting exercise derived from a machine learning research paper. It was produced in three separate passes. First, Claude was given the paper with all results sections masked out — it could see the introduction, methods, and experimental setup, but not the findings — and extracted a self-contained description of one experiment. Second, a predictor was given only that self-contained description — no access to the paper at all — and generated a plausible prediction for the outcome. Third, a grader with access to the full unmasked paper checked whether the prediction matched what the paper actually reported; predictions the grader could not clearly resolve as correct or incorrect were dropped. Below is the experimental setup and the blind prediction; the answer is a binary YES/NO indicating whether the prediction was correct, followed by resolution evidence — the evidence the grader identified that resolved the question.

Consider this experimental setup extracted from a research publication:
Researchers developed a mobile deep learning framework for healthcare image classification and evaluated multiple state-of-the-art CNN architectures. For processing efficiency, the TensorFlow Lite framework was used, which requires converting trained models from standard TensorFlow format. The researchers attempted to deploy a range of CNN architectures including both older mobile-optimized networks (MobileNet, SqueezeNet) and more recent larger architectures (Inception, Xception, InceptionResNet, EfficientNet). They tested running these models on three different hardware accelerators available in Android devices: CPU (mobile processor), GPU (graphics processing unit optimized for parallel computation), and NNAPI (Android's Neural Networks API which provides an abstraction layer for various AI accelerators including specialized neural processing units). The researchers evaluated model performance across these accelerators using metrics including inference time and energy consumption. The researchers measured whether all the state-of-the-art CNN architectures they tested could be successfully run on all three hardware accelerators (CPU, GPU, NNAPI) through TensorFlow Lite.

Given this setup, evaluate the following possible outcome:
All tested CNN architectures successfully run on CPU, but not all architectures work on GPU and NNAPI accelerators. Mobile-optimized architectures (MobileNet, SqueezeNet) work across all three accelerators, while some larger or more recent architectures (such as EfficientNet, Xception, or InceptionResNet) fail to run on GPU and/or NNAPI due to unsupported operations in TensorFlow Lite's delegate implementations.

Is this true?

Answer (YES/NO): NO